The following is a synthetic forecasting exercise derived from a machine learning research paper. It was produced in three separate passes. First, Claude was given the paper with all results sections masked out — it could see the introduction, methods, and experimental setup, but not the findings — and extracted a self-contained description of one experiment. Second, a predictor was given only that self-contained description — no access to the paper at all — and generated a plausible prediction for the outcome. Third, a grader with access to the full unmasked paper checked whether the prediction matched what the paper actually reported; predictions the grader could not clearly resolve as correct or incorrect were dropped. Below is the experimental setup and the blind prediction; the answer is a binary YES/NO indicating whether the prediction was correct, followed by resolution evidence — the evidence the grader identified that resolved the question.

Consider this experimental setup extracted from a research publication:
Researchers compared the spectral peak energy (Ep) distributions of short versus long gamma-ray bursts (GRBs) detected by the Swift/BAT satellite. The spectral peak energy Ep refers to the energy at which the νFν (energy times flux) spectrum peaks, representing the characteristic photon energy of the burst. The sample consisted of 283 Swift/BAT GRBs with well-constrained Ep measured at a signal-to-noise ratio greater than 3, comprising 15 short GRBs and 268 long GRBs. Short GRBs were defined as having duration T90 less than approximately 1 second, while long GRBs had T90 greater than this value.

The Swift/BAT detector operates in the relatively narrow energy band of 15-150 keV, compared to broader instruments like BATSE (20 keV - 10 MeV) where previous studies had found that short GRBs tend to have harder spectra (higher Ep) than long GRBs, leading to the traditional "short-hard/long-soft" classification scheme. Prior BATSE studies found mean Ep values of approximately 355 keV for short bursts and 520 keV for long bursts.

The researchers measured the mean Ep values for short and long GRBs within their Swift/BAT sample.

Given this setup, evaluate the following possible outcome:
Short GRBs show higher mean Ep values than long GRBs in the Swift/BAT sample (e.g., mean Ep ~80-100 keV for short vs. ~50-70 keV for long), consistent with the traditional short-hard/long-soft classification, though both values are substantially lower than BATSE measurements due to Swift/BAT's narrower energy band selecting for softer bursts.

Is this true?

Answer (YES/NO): NO